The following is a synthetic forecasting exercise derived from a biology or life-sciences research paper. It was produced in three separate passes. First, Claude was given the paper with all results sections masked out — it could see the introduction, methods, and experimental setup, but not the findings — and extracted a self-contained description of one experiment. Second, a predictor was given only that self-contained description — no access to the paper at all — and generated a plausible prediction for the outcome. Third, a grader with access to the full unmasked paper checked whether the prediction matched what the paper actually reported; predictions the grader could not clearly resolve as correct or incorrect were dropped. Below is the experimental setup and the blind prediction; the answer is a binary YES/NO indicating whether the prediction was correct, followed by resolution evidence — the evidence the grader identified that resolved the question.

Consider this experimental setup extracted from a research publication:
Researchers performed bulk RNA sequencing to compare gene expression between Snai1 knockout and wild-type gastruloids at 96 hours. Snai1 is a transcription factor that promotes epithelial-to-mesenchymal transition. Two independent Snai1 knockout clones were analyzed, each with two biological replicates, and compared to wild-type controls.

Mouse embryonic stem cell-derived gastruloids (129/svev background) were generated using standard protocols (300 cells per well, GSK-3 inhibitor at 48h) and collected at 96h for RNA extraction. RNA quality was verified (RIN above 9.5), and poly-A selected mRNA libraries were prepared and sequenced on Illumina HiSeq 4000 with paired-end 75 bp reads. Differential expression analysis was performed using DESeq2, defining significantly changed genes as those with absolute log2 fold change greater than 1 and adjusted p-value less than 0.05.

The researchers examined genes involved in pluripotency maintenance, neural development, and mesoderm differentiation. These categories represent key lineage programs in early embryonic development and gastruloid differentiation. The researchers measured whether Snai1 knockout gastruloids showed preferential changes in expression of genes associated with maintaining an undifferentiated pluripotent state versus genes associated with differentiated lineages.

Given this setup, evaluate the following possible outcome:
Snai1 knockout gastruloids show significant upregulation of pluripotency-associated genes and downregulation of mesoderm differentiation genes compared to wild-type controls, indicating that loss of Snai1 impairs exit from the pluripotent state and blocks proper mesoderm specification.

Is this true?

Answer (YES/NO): YES